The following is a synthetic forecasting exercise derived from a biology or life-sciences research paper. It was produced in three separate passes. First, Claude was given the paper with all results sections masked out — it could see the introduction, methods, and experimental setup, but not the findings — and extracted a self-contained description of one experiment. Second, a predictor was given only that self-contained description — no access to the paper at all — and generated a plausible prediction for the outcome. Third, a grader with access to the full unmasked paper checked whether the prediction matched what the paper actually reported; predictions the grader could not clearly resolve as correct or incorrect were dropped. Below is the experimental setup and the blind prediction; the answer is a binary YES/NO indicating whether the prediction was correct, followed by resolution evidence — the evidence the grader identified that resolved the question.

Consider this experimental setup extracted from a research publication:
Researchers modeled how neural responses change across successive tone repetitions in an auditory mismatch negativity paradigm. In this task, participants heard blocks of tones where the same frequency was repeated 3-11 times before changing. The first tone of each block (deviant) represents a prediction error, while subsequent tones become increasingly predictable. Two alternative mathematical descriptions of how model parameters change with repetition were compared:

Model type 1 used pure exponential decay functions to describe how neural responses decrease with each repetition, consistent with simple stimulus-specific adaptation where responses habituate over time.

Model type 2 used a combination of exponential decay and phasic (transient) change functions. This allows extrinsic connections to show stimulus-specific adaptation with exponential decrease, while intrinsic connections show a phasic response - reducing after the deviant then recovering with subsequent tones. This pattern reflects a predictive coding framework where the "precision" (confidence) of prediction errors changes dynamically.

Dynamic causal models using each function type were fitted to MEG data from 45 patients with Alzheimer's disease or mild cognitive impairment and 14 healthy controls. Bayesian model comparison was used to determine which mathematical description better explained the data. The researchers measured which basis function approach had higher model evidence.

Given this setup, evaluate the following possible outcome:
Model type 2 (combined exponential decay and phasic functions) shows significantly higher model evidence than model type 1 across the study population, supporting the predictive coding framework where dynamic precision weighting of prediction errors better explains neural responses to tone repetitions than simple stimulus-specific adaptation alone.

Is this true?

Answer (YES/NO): YES